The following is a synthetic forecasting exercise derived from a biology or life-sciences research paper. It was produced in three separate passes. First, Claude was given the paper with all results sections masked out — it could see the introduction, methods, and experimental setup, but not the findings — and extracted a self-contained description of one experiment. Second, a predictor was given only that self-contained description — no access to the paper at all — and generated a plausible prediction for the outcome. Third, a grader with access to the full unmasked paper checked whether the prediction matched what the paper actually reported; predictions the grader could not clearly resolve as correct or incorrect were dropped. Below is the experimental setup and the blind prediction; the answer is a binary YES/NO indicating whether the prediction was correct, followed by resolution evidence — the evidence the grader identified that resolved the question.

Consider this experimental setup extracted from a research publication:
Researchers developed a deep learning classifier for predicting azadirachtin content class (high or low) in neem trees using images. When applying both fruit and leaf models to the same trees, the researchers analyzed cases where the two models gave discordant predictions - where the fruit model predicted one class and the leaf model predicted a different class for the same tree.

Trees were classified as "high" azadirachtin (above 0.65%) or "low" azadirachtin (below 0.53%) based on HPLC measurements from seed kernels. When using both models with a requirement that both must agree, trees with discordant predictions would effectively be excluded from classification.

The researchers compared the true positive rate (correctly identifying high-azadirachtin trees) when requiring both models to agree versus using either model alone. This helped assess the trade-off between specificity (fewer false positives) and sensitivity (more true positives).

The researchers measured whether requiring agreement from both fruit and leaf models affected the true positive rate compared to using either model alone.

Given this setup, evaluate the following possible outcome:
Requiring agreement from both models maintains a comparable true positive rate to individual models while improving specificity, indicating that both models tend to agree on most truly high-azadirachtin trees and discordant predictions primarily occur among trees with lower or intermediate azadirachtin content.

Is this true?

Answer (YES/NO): NO